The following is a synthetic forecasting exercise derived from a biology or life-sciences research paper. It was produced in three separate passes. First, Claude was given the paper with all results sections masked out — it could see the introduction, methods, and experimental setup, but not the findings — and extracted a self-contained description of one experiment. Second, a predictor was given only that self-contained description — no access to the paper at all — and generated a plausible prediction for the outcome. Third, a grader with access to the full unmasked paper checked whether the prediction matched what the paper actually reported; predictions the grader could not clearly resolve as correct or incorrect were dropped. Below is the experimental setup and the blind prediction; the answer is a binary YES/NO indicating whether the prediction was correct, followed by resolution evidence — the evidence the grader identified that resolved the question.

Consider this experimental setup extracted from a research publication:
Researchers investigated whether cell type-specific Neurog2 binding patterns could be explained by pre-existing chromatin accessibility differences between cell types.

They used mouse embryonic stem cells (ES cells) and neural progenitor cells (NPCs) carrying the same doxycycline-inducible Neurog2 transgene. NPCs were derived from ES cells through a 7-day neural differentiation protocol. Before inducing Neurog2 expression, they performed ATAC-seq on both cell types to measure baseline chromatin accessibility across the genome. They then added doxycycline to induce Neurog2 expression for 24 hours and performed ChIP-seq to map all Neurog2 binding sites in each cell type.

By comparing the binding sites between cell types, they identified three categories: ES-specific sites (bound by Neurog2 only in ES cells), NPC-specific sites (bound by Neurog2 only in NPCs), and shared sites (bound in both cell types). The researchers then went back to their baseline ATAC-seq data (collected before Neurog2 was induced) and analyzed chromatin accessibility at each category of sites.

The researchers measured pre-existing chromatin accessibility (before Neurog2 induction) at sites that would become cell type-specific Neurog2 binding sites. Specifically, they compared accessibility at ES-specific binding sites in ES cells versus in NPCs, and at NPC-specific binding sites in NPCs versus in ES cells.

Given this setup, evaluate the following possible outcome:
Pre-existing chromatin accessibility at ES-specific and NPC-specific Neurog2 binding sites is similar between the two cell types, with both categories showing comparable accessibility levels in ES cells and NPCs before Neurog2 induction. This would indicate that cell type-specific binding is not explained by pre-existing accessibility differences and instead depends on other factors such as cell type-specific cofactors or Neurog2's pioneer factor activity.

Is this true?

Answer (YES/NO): NO